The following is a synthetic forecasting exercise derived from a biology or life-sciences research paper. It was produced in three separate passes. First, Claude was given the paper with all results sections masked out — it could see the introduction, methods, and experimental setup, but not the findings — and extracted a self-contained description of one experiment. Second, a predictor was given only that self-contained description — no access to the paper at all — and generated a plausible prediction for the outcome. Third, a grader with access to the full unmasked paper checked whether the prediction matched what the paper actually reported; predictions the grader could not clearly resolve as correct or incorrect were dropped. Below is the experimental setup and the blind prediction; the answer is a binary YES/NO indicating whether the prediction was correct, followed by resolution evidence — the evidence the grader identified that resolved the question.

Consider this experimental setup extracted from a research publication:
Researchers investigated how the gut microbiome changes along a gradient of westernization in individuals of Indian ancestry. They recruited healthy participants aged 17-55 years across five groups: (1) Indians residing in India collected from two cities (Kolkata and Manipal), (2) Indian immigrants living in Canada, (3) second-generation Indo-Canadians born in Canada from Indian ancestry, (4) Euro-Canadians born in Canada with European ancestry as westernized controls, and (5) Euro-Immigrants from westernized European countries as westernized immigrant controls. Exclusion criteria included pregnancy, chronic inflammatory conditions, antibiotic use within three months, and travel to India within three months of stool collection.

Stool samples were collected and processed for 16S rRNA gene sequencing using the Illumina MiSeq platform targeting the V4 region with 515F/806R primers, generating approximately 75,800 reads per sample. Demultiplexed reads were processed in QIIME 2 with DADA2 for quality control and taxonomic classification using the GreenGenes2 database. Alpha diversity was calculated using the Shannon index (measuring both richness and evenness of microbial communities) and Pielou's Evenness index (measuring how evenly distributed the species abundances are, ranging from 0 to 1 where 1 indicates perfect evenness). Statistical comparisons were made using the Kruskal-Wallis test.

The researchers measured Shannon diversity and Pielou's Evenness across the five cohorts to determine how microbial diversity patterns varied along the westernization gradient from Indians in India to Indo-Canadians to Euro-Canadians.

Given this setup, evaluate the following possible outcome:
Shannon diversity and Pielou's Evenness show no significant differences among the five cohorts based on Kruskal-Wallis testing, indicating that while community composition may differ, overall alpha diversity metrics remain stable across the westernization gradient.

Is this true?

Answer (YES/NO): NO